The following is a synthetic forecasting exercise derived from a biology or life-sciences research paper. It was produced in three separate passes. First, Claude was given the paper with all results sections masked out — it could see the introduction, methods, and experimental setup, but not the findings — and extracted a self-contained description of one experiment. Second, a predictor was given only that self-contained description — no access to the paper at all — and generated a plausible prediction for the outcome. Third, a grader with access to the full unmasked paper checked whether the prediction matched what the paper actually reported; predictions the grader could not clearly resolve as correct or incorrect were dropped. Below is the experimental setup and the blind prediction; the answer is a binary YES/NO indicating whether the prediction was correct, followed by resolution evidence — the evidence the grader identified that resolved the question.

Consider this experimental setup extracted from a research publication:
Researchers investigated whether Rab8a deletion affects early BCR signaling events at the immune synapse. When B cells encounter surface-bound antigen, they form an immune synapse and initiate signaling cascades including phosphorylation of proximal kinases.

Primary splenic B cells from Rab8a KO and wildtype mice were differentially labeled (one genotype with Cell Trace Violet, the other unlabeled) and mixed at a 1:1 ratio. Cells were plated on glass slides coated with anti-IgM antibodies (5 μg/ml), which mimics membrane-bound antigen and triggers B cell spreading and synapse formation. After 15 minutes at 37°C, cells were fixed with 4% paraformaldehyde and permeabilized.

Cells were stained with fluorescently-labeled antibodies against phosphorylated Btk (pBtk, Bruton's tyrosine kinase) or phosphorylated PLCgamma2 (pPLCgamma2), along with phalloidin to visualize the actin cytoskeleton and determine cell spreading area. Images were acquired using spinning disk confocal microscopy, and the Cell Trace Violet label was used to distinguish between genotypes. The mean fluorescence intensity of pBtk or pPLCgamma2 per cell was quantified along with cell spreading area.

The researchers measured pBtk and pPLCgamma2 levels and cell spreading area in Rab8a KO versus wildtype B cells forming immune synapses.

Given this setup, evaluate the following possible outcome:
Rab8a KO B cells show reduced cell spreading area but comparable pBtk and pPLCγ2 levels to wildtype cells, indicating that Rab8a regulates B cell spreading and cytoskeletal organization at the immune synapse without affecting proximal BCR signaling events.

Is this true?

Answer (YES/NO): NO